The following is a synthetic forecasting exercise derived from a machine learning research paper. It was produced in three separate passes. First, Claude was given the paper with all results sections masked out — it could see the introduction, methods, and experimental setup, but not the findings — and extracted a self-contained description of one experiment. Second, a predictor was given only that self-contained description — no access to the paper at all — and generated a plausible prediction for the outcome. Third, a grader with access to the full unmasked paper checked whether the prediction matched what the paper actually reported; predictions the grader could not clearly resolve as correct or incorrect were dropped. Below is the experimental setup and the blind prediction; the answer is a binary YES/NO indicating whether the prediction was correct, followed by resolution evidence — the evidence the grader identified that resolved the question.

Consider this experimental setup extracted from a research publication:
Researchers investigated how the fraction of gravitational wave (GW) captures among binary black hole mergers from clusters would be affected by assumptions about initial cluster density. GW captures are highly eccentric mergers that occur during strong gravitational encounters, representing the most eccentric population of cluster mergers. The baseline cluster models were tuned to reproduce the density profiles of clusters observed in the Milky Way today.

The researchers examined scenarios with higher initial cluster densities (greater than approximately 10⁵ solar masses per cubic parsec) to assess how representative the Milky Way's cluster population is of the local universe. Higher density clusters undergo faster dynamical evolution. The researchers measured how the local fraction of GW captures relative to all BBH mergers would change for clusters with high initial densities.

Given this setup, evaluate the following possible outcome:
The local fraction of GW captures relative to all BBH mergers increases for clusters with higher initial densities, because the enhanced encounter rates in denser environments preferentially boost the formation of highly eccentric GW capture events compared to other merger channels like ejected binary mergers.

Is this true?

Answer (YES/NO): NO